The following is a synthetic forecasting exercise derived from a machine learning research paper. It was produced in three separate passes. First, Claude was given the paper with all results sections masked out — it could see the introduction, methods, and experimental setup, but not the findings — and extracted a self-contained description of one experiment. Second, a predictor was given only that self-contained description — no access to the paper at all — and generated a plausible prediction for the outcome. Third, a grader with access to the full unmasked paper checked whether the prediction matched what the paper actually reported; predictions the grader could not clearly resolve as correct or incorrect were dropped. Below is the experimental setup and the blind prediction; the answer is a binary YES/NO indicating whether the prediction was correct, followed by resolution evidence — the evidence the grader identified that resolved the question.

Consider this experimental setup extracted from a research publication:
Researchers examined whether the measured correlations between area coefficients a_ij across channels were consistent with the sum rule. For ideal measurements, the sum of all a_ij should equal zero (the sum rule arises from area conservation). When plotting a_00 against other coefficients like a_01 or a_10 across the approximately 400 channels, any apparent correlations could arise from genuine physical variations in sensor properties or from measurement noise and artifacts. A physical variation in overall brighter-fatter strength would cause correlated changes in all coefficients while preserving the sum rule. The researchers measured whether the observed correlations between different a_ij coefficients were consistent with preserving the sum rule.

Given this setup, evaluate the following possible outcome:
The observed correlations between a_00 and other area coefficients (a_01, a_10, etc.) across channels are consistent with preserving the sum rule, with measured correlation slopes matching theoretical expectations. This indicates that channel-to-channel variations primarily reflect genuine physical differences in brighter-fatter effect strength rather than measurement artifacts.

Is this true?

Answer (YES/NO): NO